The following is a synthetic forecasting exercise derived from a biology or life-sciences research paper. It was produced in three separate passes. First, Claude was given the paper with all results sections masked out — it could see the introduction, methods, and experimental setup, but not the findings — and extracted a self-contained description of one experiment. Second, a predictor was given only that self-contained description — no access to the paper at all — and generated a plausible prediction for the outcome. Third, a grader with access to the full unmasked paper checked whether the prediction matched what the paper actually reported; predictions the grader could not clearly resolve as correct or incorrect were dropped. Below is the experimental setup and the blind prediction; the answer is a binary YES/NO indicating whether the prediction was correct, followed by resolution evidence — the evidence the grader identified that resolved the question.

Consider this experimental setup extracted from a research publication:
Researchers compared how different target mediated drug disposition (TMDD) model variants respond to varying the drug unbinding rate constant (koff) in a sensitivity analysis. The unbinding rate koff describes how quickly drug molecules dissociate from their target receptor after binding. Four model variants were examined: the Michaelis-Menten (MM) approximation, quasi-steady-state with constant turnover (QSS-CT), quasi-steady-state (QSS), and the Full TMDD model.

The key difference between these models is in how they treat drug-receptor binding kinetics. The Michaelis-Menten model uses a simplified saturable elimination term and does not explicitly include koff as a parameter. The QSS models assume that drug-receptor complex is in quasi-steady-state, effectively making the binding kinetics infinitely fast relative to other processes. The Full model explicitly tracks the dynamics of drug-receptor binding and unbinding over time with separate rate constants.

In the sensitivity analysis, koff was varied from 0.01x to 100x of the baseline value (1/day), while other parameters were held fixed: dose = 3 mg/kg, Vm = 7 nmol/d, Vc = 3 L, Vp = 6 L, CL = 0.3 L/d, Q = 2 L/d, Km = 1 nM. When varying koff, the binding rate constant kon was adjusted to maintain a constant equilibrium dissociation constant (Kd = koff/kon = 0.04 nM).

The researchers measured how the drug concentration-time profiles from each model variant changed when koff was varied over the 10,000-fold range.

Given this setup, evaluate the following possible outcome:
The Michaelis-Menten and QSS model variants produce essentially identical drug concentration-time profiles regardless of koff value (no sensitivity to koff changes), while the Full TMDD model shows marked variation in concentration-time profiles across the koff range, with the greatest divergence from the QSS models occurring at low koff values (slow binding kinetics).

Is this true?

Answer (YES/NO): NO